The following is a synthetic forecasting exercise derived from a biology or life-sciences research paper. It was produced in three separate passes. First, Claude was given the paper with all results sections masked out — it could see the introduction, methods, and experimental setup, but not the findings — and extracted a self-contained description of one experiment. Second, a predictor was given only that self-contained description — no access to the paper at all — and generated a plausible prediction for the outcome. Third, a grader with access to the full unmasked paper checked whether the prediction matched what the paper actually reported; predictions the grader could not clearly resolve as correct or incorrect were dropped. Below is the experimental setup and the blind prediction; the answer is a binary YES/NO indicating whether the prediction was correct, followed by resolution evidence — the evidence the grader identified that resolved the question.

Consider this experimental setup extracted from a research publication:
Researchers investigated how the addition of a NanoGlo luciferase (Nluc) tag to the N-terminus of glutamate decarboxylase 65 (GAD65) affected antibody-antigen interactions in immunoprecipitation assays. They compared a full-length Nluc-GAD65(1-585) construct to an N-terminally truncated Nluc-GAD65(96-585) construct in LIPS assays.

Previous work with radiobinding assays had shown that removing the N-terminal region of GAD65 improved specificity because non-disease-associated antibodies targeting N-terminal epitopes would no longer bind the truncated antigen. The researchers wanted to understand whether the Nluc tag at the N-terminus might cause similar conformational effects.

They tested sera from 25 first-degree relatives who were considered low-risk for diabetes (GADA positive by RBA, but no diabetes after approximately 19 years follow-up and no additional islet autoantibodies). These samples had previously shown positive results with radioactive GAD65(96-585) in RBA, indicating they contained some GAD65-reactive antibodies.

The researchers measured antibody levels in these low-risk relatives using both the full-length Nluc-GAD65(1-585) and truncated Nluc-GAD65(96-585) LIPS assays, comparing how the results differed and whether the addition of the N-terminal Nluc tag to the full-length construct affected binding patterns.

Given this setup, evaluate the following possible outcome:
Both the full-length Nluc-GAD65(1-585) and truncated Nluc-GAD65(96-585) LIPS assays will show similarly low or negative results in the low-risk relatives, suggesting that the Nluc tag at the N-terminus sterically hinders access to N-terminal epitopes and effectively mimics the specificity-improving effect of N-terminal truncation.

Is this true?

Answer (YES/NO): YES